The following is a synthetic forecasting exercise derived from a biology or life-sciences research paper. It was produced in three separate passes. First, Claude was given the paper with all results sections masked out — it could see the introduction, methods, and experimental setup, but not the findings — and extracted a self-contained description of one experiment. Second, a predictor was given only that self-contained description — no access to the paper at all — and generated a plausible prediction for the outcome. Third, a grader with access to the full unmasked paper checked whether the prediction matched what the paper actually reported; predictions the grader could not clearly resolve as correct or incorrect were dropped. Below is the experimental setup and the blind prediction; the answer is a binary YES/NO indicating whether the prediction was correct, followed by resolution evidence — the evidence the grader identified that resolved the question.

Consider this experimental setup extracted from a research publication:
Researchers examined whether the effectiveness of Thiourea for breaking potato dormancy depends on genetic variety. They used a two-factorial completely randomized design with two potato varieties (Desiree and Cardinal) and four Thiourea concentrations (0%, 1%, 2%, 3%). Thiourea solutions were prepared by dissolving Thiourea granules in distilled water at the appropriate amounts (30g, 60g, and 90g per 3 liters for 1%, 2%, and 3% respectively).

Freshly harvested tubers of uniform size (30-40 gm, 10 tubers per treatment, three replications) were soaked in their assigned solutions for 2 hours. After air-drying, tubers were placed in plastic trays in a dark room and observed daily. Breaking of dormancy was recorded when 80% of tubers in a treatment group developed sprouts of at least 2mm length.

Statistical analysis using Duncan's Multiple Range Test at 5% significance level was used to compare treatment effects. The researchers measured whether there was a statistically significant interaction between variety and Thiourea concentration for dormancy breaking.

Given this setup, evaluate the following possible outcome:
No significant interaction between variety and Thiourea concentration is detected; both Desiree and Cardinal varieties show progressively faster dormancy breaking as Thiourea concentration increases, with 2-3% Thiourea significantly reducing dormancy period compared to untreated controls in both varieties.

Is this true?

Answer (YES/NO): NO